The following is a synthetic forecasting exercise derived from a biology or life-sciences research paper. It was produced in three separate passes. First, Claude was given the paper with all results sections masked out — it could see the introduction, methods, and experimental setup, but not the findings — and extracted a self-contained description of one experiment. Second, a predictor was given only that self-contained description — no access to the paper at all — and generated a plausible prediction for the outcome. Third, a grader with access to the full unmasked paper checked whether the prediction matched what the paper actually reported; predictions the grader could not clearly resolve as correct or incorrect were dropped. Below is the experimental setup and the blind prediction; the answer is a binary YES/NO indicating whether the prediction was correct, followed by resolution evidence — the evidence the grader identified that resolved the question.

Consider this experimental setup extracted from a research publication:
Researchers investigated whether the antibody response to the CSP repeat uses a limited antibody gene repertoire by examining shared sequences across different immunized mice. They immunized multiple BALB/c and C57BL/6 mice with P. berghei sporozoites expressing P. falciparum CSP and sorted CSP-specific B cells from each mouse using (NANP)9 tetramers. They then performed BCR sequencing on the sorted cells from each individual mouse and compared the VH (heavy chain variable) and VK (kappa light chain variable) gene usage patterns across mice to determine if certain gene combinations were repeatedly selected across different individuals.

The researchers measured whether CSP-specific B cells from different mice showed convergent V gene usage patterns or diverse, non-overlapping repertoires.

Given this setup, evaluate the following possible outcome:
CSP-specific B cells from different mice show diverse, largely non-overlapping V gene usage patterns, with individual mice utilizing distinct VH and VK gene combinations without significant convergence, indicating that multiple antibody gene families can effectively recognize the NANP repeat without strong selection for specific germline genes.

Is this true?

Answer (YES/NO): NO